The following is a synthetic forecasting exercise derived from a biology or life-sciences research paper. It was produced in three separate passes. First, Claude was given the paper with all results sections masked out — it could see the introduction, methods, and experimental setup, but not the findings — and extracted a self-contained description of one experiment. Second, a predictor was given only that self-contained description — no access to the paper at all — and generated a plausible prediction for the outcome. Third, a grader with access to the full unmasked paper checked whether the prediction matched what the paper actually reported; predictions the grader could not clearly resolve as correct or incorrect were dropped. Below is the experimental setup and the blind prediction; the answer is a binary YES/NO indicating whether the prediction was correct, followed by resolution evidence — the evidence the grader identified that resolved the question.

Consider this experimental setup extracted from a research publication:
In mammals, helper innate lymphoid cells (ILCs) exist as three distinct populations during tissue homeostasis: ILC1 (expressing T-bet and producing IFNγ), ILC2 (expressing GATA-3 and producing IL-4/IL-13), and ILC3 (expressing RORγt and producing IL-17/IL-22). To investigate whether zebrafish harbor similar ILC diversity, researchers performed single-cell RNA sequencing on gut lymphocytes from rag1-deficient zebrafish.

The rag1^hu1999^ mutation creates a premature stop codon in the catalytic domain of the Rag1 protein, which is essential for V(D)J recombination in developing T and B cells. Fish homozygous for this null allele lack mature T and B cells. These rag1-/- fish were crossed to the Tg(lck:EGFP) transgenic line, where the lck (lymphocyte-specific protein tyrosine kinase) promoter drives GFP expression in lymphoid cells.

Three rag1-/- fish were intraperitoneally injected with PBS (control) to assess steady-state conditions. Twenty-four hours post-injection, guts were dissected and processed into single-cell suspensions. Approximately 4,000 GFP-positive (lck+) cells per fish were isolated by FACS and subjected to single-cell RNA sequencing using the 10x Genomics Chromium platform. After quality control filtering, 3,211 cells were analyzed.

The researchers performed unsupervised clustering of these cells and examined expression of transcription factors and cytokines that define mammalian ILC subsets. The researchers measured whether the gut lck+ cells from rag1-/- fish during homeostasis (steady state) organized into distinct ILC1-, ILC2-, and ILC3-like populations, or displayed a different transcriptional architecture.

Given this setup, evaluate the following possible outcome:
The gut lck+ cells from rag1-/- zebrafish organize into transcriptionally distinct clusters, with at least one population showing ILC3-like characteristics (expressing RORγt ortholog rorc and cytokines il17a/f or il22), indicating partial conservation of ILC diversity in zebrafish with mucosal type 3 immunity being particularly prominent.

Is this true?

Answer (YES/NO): NO